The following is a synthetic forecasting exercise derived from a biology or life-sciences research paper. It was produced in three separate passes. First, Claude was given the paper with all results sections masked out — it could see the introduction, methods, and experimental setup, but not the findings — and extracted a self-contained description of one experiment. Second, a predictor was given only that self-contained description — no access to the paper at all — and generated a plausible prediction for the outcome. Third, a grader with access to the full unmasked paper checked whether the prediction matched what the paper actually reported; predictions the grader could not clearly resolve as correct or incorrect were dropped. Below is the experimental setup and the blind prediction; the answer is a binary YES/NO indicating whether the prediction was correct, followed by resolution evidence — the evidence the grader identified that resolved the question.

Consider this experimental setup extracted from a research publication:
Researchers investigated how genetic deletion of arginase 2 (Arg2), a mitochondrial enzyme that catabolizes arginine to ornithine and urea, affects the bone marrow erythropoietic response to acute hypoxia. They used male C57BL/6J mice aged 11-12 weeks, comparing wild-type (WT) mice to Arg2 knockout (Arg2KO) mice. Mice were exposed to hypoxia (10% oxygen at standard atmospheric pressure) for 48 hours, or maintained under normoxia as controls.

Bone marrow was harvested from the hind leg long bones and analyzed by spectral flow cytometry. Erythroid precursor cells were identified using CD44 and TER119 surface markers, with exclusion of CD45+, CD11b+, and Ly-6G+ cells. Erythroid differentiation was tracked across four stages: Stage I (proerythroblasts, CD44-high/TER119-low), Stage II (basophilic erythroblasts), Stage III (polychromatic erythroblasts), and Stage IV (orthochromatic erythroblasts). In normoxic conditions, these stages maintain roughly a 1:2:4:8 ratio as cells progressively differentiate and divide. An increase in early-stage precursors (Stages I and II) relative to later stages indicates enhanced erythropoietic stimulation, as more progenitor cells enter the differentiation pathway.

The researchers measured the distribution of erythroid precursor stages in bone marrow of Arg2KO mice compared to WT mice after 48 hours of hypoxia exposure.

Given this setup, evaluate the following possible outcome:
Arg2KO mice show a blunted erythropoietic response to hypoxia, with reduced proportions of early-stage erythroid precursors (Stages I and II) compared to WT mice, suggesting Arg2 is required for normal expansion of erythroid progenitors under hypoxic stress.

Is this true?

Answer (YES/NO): YES